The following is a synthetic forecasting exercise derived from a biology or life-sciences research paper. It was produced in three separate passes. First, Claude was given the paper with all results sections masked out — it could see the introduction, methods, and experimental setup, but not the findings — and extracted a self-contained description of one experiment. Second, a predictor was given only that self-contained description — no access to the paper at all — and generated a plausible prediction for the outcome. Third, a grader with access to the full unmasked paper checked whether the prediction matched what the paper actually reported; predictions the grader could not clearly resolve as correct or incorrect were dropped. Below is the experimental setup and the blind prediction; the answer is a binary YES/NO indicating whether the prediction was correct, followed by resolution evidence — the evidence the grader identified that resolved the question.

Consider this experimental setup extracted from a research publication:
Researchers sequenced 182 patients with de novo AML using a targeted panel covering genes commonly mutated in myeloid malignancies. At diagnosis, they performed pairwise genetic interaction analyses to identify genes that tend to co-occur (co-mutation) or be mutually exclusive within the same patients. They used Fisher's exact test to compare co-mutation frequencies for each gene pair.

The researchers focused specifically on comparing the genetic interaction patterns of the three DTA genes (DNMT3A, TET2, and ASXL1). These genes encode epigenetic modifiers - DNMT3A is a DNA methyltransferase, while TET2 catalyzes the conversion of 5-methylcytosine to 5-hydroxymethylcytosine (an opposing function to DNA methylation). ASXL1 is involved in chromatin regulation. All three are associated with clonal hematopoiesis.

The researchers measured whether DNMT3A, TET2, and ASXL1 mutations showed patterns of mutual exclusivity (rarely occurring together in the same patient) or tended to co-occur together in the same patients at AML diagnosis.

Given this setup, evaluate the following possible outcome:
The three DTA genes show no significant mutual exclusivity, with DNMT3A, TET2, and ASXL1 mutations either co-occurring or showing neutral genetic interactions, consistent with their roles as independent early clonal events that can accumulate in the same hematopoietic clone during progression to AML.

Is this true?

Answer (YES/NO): YES